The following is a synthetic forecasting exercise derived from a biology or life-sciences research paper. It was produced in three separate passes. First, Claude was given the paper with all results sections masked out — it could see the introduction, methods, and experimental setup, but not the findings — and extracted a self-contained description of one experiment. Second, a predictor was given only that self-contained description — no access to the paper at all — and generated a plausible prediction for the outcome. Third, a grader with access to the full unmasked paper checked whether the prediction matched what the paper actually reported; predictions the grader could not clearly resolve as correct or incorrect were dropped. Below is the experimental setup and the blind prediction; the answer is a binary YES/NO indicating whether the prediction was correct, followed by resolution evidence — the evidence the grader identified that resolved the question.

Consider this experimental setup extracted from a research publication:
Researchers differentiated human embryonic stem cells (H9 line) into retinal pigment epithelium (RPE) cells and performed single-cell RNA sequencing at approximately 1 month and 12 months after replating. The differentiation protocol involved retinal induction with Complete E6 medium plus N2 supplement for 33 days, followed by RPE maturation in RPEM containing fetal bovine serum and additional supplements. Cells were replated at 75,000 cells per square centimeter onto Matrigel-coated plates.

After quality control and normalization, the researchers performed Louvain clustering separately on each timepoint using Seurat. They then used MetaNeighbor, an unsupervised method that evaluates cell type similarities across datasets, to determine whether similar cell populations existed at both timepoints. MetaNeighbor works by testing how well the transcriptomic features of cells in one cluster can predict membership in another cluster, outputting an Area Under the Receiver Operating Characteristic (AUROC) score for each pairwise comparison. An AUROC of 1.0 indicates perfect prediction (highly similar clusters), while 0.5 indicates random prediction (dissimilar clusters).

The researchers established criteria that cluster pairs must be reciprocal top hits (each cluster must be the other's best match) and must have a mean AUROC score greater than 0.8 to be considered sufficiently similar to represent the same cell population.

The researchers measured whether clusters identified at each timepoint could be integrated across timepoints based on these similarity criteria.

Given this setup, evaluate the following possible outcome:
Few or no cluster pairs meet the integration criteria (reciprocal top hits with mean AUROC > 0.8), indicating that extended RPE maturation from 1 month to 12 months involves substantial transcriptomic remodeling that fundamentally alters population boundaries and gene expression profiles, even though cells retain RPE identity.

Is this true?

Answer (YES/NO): NO